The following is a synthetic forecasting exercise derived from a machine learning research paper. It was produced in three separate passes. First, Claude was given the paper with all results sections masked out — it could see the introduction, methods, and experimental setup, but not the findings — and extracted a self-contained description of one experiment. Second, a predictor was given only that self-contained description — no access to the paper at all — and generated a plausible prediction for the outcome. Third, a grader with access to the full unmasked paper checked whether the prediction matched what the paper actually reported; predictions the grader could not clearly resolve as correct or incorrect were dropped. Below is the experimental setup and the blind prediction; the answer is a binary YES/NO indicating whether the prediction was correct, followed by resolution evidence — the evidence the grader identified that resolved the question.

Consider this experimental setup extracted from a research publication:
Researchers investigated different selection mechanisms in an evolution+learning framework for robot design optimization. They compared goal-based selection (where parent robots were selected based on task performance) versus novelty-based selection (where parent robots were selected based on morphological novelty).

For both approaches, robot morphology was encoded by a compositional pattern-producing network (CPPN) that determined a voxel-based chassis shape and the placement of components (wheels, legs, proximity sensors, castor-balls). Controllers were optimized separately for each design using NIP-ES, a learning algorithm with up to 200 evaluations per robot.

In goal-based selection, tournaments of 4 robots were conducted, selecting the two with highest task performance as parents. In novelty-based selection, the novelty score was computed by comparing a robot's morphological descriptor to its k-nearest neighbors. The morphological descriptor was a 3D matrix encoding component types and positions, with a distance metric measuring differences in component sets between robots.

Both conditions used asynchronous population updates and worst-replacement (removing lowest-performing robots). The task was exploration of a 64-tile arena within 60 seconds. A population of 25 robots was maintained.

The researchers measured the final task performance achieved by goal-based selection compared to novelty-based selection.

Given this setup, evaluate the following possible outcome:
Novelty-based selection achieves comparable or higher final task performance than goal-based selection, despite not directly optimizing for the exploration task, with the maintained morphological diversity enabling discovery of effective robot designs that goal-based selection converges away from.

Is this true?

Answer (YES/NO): NO